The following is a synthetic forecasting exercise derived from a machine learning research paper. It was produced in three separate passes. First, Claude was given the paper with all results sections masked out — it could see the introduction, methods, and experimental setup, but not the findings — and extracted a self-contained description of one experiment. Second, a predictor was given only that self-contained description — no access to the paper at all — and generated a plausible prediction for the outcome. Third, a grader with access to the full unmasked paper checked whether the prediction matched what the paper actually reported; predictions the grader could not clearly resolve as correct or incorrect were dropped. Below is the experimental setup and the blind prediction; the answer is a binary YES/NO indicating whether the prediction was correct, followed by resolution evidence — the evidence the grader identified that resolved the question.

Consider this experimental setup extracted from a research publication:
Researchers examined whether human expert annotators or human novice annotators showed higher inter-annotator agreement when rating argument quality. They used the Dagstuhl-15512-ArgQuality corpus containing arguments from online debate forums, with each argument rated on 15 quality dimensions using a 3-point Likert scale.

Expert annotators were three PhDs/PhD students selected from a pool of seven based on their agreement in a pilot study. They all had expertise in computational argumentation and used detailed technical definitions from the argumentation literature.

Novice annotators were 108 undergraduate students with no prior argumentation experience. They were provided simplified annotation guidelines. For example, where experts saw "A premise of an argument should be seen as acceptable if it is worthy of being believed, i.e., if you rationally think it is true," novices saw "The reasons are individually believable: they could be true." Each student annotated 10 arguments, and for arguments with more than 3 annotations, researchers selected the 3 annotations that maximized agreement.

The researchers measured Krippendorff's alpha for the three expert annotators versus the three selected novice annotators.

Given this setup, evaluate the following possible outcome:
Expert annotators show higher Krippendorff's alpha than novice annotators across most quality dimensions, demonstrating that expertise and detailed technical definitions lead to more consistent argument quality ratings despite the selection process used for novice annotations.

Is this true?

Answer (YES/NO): NO